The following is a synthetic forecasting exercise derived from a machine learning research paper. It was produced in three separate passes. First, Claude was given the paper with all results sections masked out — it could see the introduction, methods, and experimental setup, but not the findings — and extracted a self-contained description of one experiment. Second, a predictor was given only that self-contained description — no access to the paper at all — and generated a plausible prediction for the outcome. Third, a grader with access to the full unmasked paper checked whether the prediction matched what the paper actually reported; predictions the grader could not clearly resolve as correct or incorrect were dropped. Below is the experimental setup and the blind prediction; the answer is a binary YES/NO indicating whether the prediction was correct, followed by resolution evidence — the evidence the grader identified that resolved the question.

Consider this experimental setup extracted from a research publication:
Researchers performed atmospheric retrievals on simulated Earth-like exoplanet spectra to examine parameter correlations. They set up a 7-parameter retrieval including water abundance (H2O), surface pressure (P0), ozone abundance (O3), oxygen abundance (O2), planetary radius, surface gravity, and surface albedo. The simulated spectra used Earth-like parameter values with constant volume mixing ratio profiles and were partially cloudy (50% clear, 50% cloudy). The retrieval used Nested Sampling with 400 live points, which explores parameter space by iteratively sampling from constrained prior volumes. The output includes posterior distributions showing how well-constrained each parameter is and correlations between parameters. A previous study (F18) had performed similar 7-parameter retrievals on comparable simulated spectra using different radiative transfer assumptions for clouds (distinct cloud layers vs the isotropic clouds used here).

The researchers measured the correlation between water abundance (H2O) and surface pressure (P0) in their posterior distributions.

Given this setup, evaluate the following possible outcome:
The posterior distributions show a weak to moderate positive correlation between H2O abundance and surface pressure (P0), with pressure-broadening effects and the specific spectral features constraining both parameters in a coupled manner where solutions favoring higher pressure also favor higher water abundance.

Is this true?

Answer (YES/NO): NO